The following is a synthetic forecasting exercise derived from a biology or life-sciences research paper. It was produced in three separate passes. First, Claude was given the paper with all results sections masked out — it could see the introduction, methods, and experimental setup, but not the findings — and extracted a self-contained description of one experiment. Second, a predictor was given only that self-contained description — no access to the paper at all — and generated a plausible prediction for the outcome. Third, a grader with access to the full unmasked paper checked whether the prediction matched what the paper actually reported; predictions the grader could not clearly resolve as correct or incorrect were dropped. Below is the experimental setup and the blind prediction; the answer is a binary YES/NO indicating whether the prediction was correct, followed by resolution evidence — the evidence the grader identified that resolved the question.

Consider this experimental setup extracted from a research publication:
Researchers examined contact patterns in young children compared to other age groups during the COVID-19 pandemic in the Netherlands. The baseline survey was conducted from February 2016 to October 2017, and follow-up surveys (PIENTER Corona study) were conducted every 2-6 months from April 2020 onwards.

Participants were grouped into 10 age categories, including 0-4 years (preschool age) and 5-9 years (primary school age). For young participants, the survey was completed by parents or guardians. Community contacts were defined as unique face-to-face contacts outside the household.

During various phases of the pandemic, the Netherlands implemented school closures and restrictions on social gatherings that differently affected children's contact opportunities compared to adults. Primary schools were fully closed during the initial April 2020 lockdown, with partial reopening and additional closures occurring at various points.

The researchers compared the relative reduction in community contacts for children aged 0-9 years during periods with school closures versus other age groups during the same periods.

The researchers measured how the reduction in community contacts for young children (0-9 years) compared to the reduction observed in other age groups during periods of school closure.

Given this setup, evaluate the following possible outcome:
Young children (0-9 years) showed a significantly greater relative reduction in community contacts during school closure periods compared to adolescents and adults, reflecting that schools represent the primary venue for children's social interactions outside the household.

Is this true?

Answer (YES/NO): NO